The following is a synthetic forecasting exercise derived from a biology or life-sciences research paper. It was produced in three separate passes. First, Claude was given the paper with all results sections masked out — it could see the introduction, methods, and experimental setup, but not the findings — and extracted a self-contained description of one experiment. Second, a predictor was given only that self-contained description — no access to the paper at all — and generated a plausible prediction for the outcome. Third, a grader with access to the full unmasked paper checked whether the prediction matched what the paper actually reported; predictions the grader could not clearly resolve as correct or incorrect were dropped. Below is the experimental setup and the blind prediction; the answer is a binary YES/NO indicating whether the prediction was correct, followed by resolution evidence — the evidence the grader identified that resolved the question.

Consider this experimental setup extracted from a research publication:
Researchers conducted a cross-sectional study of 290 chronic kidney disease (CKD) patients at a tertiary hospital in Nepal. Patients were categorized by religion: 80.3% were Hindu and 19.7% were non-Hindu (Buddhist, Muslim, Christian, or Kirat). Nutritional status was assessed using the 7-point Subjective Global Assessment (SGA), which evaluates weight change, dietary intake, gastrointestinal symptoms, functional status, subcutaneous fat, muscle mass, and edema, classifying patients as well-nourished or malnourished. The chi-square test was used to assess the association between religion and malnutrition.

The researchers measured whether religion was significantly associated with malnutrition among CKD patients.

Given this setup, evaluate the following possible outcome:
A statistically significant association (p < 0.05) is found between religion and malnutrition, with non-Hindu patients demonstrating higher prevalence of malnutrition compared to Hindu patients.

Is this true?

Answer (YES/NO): NO